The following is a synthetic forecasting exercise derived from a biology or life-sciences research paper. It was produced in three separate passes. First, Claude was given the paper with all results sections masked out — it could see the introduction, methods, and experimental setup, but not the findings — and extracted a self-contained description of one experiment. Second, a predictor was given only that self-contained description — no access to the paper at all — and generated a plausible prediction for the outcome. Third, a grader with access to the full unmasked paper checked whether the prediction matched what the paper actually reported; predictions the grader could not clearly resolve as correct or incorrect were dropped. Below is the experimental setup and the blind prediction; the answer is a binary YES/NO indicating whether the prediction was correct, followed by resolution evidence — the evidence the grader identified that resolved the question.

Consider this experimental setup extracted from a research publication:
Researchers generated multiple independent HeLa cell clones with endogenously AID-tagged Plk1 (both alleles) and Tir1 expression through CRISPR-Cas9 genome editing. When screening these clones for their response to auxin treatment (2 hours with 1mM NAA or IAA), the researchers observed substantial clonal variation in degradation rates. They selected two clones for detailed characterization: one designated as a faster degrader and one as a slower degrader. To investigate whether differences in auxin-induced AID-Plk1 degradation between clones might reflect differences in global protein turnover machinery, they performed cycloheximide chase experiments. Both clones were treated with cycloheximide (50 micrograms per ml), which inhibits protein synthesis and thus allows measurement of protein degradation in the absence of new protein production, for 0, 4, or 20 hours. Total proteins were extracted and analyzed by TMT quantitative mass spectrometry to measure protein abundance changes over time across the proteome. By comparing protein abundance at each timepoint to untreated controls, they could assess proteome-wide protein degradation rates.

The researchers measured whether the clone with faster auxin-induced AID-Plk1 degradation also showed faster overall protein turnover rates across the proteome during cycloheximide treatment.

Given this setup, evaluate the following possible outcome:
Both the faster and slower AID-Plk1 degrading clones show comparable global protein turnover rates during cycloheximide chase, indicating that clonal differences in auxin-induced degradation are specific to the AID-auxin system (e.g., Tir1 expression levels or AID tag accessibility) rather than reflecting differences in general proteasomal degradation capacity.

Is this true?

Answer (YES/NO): NO